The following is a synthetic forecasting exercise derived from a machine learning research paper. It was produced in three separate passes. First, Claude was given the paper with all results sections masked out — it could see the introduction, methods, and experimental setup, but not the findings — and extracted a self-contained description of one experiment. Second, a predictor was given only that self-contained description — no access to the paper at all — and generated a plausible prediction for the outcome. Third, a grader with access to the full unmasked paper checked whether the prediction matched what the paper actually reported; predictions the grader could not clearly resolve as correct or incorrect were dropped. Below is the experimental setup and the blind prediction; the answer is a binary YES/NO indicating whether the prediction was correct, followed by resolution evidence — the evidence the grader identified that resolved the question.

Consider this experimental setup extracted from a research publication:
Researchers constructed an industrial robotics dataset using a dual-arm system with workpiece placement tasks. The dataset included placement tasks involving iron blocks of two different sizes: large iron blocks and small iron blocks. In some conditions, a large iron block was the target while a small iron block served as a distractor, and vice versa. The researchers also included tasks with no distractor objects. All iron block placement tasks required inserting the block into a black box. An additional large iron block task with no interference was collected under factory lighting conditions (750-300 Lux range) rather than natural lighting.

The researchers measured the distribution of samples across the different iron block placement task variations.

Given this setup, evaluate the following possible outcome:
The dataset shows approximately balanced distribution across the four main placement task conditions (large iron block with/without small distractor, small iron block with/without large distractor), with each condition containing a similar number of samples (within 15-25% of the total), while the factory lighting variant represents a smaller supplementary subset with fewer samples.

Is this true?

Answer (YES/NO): NO